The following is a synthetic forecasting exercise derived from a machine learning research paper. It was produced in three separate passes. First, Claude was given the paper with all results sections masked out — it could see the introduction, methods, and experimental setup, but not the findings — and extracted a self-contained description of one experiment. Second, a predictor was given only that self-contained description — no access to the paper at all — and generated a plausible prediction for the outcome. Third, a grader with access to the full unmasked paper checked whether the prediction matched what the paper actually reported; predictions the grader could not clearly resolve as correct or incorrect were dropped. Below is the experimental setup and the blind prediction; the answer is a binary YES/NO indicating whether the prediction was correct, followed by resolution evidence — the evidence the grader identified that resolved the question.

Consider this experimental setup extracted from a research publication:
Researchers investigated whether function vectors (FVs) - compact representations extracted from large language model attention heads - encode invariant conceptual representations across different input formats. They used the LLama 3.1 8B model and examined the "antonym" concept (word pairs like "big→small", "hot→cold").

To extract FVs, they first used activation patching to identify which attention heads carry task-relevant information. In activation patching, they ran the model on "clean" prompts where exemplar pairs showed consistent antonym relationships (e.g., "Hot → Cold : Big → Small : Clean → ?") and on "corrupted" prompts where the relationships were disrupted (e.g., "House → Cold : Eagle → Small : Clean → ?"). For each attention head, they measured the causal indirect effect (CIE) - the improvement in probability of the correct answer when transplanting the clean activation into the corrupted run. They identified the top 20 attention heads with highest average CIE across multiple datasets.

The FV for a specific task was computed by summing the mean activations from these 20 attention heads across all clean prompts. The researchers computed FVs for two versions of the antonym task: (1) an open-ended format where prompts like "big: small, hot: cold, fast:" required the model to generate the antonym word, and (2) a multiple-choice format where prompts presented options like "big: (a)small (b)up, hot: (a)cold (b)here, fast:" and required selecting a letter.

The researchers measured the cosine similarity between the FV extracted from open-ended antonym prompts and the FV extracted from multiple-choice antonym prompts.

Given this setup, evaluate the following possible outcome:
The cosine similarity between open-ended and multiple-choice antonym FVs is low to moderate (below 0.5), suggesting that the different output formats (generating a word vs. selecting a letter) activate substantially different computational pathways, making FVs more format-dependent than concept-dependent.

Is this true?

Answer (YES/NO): YES